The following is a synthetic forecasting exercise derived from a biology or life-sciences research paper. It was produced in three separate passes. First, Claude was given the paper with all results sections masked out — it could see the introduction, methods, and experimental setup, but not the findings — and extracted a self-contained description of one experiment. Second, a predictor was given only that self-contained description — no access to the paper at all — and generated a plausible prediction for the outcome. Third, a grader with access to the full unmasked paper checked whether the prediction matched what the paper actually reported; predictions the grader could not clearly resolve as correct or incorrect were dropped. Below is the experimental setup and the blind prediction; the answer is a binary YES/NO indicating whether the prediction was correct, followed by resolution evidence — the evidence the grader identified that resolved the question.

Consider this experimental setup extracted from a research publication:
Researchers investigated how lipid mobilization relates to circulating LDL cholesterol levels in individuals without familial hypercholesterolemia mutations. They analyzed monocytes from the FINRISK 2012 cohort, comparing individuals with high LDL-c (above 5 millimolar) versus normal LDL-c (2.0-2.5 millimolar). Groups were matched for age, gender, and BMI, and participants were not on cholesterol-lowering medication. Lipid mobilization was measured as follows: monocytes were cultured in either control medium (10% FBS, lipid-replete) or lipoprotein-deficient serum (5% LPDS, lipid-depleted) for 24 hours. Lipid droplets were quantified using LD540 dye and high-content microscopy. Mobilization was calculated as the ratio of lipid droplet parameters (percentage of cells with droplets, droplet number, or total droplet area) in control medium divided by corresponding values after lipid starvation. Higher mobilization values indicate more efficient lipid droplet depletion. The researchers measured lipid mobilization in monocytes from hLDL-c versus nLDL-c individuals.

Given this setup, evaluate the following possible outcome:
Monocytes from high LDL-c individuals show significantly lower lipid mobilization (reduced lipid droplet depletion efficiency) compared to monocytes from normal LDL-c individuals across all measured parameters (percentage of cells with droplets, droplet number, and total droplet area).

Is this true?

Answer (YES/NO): NO